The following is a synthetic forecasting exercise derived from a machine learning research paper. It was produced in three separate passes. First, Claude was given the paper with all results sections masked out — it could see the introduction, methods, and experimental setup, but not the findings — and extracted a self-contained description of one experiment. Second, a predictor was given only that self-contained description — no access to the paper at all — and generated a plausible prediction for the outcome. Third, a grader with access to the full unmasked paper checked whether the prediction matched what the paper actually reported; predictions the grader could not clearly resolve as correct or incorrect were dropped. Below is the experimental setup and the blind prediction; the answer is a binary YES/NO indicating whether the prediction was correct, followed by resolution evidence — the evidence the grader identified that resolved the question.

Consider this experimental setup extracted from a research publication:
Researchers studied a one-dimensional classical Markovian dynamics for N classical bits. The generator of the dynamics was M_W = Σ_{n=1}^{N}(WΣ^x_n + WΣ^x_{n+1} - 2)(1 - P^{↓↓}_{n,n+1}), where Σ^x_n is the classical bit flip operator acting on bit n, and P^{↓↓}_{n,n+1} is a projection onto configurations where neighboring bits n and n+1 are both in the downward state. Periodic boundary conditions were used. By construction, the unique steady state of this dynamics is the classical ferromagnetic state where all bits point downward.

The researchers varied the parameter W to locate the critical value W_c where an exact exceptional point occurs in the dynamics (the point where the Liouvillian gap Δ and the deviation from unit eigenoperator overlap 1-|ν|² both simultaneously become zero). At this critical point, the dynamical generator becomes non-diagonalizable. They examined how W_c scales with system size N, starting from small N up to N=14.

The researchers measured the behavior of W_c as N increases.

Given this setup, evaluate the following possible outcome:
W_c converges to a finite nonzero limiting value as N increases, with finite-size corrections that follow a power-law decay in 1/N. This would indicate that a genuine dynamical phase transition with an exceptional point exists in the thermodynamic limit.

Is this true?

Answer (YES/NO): YES